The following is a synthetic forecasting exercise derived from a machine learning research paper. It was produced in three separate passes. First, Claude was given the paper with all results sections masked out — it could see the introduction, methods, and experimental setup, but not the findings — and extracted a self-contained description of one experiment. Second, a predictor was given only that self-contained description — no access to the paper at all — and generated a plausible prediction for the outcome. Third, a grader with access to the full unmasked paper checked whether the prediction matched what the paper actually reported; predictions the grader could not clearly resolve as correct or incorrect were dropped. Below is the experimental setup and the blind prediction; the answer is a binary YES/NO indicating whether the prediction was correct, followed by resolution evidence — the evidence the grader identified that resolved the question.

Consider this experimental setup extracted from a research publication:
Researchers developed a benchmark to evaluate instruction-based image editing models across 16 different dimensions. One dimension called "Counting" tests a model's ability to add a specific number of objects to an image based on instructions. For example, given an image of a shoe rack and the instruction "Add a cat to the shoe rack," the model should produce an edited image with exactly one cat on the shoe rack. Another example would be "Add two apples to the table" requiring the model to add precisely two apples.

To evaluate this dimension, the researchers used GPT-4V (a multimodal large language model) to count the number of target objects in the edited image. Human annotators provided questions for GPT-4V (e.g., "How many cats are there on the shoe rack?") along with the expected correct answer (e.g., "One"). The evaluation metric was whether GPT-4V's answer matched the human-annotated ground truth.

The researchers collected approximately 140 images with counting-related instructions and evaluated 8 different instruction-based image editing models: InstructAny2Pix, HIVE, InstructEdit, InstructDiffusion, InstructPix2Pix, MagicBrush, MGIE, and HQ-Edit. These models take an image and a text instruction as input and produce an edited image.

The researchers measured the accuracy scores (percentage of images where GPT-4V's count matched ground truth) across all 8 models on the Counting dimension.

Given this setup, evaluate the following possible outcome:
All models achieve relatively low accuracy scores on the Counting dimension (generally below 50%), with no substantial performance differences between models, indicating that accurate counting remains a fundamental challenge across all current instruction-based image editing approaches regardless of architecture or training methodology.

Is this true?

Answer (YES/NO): NO